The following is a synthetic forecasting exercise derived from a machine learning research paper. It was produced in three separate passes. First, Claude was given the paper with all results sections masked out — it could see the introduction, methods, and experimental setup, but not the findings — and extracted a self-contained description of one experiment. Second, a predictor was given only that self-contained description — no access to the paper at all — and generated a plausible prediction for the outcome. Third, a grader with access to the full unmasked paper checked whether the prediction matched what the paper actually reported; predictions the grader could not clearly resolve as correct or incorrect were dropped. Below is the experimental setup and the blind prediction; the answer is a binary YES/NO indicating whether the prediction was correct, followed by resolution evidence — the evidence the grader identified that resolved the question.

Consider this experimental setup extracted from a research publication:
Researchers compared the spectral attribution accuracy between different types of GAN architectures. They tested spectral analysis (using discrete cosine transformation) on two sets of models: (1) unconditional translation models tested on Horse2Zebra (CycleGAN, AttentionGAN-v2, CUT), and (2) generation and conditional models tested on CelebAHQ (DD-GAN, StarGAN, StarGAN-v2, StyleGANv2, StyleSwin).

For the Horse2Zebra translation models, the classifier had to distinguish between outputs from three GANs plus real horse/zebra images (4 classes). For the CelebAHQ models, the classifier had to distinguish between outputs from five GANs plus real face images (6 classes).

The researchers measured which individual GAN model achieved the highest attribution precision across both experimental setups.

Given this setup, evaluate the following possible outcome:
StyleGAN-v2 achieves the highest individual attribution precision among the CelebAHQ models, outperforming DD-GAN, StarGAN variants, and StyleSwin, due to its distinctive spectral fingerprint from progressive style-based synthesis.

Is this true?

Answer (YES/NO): NO